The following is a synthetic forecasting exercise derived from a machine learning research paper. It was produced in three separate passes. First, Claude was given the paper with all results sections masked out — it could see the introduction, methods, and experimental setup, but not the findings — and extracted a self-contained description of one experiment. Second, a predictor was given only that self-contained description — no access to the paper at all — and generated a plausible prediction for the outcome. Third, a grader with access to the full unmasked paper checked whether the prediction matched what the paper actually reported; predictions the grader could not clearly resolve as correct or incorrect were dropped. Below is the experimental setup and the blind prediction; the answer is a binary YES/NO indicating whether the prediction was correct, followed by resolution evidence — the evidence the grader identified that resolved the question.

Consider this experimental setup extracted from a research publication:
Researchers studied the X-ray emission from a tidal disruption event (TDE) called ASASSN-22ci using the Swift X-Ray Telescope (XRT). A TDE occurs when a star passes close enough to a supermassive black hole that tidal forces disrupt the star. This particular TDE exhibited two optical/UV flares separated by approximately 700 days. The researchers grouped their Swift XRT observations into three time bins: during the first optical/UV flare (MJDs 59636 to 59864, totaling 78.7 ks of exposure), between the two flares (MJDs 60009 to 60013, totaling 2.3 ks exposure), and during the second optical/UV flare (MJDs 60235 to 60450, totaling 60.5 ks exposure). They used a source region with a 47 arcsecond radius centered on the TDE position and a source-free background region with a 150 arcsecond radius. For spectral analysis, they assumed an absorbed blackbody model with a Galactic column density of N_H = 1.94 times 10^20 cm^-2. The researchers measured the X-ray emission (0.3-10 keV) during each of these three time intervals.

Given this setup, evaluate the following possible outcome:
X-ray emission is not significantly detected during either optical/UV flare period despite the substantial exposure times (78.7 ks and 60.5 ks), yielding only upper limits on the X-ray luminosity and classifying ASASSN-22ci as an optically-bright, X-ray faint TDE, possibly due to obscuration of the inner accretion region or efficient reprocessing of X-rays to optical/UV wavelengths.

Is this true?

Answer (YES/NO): YES